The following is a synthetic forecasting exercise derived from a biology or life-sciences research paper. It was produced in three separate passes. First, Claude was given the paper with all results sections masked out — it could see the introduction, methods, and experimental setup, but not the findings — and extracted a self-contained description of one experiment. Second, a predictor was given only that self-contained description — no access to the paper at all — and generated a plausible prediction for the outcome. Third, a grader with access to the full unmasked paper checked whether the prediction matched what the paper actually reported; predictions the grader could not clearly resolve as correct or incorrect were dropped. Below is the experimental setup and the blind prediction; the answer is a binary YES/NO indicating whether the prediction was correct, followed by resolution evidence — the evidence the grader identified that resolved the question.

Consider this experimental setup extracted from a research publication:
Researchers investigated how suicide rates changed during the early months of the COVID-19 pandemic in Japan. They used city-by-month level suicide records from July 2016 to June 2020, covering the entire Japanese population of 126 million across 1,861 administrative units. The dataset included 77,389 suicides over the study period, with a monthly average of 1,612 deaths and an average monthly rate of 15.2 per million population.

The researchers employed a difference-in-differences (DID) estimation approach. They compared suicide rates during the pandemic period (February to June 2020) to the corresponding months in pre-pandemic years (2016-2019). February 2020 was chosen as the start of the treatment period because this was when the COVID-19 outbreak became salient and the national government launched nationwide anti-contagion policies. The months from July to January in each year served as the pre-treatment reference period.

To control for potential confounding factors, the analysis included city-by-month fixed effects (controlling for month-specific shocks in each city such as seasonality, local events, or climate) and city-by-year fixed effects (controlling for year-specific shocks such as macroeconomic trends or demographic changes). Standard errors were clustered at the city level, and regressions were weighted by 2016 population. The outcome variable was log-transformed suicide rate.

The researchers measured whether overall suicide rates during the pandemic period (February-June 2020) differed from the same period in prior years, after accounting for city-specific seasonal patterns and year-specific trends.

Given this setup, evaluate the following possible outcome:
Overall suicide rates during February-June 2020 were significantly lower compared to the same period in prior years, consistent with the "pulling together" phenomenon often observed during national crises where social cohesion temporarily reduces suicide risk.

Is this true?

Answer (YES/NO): YES